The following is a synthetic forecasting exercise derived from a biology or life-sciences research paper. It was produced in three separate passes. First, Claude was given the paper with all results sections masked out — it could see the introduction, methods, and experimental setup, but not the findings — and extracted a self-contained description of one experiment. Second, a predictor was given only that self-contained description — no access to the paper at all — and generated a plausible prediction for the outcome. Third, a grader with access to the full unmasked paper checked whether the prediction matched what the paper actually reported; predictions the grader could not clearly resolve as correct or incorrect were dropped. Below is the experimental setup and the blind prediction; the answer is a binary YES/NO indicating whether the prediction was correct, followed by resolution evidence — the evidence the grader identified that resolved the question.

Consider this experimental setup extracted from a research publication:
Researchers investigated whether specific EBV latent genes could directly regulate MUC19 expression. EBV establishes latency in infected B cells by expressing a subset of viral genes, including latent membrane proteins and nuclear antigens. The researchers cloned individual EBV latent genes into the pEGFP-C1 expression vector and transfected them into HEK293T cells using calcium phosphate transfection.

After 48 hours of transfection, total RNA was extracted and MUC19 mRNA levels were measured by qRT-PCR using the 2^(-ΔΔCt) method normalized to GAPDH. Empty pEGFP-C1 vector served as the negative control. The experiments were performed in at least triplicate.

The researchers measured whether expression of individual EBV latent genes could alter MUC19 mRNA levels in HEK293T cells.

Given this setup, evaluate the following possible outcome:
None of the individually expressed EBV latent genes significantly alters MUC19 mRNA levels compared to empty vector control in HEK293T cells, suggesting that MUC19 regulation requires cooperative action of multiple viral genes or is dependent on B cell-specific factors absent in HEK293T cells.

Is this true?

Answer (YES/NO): NO